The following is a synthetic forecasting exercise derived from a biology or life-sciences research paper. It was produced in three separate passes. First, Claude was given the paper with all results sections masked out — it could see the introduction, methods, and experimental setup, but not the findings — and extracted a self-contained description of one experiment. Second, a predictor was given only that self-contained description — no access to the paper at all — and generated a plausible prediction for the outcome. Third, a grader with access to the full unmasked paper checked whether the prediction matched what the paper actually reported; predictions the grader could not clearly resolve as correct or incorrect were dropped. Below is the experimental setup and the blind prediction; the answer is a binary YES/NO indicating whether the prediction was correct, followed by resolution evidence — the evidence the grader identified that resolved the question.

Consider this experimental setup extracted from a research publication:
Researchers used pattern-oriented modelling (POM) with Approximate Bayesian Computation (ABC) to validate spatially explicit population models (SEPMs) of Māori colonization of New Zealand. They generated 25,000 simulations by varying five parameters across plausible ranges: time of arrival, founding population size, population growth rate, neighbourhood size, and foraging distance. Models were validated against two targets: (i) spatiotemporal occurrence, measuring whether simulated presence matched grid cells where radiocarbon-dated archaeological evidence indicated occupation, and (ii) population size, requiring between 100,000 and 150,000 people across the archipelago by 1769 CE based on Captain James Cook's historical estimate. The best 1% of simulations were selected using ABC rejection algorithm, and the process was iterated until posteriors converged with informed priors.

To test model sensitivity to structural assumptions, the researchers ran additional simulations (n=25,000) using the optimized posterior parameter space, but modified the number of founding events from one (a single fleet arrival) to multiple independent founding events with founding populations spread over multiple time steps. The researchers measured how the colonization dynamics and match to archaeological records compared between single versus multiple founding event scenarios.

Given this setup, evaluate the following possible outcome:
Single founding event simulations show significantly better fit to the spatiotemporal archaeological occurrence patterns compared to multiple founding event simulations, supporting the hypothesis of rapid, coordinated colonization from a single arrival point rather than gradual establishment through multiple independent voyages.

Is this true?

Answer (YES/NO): YES